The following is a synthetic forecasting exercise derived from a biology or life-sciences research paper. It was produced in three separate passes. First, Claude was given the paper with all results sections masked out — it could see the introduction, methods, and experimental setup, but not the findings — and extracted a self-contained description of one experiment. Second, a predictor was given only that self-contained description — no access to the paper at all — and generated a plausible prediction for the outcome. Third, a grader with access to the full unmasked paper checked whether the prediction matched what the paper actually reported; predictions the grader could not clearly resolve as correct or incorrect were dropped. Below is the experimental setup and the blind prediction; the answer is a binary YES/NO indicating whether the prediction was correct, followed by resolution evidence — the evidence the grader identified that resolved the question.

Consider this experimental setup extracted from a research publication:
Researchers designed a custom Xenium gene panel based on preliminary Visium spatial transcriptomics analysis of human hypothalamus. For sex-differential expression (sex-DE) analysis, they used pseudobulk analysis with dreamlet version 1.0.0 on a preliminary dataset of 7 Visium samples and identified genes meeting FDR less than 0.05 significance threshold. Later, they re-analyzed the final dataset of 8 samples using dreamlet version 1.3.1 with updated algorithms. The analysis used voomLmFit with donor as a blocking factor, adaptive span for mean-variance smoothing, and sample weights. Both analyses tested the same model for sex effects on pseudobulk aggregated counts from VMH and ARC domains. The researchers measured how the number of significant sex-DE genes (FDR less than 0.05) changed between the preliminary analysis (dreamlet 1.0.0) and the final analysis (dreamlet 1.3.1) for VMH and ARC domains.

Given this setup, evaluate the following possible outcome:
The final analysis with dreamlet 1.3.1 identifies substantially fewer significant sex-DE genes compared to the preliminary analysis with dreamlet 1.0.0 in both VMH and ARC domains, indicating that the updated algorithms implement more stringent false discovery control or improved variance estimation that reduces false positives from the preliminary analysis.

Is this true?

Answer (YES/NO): YES